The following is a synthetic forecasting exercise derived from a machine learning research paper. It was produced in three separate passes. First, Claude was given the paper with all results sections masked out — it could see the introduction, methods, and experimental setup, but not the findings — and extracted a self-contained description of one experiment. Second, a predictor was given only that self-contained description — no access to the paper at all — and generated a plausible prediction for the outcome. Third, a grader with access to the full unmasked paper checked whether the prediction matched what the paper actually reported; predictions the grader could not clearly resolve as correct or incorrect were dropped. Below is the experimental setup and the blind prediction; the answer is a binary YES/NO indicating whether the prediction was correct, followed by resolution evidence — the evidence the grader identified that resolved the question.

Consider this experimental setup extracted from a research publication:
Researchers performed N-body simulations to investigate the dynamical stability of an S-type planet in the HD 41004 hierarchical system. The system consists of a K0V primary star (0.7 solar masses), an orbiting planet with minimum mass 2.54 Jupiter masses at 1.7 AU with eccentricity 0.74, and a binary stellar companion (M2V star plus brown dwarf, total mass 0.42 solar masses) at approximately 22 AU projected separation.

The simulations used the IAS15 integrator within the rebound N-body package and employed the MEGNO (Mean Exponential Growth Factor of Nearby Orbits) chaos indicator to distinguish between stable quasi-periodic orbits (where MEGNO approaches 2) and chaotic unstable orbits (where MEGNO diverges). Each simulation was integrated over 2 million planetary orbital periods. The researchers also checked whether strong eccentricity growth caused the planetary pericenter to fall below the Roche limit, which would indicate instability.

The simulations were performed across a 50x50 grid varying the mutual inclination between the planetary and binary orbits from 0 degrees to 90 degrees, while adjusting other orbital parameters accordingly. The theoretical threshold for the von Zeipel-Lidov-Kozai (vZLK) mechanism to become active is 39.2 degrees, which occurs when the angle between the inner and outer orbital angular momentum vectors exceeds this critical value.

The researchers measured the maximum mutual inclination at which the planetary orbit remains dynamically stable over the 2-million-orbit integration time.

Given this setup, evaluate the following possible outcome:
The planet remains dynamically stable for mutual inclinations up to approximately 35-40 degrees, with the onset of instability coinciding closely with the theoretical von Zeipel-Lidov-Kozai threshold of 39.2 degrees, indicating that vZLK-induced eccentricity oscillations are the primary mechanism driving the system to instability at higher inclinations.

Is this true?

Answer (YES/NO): NO